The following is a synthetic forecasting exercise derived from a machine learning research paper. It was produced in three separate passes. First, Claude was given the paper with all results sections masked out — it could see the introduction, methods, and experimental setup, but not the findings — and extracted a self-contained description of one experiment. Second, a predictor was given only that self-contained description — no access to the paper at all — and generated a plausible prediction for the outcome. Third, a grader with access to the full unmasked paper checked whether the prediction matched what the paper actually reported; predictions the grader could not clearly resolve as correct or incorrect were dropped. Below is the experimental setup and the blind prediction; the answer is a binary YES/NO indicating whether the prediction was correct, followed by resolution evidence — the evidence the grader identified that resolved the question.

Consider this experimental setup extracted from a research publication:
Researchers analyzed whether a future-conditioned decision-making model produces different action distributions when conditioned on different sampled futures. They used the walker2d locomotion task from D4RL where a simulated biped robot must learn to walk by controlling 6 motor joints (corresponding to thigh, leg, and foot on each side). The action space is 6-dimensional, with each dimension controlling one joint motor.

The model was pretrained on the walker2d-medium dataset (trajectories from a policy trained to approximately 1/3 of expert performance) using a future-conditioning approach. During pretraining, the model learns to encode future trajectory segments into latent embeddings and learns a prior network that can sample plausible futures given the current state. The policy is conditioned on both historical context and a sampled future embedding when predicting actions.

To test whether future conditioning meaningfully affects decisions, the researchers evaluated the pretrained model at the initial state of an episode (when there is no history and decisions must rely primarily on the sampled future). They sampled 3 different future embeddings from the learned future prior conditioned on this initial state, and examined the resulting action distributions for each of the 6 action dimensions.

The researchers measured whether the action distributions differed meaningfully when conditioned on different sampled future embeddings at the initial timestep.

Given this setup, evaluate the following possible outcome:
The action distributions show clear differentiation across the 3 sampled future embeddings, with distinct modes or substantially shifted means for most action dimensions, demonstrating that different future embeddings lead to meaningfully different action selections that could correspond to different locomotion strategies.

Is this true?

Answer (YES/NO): YES